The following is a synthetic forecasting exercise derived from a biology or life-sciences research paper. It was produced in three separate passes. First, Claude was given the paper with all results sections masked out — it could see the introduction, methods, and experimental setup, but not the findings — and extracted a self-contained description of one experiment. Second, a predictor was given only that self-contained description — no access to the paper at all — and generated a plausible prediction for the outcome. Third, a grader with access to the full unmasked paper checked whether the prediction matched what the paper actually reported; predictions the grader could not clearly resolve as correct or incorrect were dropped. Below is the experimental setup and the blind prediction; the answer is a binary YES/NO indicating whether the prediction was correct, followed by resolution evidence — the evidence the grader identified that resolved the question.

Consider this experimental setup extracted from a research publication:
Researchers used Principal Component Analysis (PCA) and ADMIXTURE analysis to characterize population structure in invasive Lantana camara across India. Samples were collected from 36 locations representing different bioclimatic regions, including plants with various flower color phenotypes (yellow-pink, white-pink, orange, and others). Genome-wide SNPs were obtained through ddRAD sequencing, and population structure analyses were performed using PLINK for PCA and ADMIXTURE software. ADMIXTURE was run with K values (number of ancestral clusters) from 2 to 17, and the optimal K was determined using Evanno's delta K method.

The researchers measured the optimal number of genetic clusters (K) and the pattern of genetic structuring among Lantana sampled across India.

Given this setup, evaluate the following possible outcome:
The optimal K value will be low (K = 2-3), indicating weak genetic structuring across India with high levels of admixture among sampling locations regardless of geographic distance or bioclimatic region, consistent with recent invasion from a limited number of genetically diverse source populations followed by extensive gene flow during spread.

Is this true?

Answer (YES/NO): NO